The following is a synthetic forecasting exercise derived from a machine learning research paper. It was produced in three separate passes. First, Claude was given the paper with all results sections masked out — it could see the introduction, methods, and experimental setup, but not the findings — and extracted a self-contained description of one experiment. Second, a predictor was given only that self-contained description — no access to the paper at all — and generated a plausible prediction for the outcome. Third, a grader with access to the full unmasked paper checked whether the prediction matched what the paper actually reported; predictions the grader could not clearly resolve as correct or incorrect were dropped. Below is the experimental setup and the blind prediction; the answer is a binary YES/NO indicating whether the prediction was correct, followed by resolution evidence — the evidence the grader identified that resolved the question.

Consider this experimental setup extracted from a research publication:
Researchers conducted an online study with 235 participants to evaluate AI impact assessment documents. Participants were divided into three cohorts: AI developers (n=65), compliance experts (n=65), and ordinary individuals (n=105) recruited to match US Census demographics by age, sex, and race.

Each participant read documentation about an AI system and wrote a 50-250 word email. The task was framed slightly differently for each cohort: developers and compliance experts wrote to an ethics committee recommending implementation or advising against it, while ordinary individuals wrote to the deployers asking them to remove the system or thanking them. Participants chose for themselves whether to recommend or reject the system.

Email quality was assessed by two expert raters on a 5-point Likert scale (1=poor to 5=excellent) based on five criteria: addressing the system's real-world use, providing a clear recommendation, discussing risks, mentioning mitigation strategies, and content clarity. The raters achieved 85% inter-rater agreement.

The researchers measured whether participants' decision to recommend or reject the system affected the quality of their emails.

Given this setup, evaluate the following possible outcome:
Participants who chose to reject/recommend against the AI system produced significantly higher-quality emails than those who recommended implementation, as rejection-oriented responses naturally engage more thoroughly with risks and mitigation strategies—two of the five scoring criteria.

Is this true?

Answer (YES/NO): NO